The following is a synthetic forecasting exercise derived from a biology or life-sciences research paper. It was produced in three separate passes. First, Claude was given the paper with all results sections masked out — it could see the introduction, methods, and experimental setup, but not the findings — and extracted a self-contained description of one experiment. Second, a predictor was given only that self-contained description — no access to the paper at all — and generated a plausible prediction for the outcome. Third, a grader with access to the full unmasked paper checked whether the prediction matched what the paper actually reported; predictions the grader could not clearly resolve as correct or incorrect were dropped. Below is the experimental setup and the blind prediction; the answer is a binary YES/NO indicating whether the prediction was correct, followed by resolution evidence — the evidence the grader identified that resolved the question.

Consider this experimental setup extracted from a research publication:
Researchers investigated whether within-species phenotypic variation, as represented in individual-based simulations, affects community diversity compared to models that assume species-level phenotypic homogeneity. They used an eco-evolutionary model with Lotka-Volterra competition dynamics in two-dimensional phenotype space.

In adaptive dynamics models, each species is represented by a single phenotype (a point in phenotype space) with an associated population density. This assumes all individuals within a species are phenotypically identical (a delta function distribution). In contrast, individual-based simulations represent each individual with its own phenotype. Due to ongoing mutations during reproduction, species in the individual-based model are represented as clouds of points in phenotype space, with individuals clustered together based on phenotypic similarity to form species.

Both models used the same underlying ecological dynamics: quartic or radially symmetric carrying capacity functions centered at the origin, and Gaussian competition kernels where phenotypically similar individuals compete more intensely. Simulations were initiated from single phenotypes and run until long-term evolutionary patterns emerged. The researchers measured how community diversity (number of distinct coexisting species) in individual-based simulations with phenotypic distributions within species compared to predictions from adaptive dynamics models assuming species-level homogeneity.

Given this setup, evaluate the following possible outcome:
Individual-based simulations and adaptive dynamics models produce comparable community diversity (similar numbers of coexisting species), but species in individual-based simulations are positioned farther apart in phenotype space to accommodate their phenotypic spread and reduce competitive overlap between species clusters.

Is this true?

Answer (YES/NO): NO